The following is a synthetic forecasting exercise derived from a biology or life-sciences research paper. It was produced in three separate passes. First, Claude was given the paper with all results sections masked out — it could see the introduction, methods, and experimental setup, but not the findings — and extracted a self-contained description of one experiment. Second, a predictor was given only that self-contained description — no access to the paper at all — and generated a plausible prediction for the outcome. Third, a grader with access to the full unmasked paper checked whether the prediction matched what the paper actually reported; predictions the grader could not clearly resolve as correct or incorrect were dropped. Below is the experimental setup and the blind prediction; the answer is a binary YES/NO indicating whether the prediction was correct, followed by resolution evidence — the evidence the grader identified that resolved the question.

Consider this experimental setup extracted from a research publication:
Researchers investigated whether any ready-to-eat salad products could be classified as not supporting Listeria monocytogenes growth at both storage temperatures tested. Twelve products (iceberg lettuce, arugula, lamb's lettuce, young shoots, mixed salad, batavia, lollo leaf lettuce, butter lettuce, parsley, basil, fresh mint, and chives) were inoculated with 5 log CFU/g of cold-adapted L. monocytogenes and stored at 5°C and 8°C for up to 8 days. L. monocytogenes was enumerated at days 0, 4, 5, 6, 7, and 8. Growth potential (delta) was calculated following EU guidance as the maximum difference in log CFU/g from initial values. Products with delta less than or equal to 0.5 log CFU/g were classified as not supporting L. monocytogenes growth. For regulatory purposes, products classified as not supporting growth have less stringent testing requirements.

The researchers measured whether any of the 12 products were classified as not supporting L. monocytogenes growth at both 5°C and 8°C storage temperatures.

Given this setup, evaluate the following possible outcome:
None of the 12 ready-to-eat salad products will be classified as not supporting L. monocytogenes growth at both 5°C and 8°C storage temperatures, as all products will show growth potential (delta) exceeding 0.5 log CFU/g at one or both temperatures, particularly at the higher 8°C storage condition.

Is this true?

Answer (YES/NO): NO